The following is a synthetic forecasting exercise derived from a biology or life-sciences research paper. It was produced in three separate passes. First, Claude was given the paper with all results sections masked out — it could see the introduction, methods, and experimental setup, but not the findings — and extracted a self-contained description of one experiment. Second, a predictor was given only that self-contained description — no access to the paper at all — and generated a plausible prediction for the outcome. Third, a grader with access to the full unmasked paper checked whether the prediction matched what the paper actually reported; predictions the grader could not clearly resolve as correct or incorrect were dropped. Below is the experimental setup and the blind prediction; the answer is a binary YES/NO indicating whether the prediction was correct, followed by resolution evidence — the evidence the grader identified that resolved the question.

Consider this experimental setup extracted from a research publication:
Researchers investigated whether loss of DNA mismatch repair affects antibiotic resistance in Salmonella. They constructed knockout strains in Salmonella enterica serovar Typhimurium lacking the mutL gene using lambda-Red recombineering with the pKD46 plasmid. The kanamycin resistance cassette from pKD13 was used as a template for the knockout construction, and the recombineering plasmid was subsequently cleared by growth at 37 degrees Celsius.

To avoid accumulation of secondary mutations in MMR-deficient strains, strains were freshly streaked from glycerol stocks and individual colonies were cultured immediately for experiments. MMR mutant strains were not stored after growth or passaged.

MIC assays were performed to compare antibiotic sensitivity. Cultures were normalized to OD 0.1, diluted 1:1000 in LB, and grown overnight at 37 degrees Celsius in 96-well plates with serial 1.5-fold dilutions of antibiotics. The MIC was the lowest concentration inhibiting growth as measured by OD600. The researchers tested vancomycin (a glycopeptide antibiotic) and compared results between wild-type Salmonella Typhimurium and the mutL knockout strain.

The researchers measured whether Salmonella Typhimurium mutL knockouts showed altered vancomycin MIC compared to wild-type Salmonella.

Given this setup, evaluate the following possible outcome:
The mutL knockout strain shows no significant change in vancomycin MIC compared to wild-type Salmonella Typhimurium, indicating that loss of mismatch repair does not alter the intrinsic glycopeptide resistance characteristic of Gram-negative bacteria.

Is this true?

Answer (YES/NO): NO